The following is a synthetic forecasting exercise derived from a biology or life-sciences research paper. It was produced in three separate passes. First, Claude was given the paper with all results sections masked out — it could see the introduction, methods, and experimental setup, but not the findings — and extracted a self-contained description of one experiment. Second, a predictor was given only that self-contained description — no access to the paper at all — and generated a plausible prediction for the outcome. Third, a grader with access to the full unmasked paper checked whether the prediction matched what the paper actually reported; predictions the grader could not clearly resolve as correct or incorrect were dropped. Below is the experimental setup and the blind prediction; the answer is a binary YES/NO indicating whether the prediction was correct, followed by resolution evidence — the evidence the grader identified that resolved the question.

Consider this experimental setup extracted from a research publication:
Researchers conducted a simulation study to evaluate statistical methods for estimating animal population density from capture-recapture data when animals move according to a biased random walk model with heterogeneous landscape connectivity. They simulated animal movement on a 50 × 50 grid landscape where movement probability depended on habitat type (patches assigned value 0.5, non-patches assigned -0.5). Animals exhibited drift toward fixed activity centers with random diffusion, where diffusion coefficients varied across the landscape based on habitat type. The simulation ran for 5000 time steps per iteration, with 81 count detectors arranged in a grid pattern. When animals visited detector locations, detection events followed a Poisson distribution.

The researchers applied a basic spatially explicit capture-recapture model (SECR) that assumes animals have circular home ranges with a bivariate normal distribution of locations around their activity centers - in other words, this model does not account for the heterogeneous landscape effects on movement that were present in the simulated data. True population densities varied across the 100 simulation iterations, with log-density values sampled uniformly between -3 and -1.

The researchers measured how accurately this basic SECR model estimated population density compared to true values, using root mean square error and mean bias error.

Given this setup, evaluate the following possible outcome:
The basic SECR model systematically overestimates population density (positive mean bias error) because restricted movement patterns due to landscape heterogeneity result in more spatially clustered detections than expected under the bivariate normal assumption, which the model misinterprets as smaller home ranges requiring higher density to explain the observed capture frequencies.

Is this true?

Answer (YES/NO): NO